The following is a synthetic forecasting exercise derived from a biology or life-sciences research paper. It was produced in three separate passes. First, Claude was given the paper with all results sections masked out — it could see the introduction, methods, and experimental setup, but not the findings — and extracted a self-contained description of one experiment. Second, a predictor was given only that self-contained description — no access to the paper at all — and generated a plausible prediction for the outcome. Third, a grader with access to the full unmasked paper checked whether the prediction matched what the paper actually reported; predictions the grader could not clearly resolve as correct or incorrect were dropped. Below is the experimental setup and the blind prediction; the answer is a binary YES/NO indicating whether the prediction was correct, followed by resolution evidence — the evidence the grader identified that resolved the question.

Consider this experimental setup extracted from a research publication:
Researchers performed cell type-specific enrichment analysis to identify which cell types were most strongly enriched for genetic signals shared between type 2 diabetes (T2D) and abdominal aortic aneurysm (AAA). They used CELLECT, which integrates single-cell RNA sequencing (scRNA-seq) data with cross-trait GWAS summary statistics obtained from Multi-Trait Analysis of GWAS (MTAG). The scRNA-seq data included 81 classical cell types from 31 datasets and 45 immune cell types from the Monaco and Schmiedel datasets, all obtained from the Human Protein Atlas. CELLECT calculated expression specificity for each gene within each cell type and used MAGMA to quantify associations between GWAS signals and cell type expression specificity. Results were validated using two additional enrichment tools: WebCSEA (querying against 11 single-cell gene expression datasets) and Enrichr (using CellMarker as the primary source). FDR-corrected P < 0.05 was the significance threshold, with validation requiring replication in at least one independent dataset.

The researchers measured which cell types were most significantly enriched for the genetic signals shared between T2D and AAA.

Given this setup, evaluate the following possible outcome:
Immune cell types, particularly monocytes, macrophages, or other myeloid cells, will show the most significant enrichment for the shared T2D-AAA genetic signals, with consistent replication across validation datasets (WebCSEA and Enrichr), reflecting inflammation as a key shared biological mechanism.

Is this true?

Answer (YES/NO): NO